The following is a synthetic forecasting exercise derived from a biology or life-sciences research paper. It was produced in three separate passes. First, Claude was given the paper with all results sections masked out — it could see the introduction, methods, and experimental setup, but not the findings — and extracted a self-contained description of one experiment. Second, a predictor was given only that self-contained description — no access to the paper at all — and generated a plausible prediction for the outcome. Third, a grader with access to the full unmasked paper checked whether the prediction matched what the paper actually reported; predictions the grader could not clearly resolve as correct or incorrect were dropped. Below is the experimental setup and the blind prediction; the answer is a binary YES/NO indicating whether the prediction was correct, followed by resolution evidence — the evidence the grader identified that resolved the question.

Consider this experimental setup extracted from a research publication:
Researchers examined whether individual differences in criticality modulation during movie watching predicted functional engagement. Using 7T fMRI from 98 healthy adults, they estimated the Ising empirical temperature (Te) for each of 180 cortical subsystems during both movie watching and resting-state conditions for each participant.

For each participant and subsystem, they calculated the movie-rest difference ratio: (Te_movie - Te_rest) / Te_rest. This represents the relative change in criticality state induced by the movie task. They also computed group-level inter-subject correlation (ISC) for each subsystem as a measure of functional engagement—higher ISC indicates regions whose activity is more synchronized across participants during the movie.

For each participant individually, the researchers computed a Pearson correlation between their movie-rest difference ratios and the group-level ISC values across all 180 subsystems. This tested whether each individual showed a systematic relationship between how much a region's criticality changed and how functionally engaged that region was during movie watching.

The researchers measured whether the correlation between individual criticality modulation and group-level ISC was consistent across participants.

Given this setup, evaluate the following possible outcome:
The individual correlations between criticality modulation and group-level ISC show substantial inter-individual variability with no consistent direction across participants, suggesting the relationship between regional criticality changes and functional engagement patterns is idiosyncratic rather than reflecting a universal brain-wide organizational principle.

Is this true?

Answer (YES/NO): NO